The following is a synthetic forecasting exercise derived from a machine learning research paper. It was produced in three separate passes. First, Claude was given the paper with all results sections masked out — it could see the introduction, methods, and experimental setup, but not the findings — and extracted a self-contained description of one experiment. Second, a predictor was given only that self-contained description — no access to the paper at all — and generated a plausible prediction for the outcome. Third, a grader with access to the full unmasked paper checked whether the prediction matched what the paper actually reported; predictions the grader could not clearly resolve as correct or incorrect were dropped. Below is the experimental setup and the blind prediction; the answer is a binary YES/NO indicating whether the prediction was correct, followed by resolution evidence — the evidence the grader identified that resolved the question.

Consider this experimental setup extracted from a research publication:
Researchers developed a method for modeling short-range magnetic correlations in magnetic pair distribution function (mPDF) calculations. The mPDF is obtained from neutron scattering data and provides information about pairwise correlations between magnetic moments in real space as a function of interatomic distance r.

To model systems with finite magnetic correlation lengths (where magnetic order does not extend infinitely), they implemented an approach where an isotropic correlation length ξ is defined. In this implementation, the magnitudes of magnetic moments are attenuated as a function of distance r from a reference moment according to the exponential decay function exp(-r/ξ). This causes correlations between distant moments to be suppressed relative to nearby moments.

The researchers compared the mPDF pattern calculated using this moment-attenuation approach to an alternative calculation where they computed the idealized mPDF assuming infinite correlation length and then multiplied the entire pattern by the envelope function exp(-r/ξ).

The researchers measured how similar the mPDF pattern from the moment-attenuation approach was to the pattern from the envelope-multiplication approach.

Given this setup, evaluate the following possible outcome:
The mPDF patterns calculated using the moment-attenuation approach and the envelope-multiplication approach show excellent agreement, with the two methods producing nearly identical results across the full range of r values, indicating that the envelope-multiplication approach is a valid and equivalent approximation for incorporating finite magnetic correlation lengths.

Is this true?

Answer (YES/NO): YES